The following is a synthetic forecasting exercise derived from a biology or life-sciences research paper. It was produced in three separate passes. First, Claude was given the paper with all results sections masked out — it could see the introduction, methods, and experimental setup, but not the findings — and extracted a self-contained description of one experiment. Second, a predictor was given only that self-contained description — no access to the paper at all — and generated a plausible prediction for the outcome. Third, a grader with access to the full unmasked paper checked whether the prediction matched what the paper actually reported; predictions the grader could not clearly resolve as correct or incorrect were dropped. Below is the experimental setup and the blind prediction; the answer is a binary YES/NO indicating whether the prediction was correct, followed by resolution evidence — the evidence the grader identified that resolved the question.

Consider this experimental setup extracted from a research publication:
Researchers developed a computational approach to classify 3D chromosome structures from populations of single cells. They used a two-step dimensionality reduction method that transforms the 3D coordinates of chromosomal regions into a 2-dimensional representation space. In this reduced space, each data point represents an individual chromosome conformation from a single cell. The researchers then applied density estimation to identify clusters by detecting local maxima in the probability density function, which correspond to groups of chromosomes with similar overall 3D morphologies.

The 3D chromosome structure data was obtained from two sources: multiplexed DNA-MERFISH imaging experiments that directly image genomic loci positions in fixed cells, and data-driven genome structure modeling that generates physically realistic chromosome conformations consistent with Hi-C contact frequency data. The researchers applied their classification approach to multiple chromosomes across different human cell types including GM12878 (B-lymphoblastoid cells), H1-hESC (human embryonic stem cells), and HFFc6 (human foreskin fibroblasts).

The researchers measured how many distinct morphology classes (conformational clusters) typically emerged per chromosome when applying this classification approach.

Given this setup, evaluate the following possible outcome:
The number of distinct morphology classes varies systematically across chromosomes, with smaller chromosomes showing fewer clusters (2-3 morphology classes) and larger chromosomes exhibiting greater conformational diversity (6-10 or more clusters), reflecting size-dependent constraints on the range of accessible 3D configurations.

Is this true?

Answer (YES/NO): NO